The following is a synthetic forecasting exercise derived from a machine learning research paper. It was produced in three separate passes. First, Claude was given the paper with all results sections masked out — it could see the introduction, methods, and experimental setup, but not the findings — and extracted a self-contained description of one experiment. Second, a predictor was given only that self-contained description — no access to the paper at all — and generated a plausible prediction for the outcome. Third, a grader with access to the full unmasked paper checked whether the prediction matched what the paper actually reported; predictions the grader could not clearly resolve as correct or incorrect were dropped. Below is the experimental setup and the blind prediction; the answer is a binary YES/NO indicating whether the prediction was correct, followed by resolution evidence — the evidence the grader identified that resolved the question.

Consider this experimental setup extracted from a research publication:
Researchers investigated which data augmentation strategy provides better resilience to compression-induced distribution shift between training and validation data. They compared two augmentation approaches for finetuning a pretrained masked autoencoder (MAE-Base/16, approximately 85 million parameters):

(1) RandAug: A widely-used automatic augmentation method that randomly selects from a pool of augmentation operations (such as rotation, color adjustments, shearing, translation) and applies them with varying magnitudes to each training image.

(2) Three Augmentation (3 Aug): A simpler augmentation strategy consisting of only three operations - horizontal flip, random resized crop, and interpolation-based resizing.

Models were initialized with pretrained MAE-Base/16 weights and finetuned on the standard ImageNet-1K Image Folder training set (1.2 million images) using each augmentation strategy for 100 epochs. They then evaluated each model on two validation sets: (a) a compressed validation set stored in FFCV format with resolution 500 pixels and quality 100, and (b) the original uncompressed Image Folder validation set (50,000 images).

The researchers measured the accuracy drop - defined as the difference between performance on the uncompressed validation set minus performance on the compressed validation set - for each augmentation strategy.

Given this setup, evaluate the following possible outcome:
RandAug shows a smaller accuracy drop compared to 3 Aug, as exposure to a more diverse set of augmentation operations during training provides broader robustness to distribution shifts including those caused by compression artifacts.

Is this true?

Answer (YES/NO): NO